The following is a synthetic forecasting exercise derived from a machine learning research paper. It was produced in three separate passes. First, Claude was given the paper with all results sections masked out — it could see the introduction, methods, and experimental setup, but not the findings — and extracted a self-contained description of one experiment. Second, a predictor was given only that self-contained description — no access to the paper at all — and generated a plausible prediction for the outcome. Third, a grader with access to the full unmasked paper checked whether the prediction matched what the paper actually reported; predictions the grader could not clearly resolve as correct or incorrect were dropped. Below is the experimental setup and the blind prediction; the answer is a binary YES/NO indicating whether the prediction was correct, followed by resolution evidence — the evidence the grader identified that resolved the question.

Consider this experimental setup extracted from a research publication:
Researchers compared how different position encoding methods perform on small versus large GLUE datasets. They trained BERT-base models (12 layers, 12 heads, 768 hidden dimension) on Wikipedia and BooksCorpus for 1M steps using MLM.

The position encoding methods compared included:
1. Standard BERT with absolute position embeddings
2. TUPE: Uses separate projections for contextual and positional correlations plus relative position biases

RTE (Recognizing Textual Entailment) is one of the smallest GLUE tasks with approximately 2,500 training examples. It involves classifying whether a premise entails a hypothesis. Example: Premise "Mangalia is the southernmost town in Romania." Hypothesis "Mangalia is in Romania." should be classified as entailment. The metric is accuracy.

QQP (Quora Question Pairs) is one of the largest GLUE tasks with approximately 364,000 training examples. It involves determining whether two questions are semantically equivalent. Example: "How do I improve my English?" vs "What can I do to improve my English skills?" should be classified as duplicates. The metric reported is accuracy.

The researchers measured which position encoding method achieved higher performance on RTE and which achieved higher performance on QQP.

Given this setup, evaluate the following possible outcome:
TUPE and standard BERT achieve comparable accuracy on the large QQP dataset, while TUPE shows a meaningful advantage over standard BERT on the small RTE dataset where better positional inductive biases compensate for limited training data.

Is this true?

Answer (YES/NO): NO